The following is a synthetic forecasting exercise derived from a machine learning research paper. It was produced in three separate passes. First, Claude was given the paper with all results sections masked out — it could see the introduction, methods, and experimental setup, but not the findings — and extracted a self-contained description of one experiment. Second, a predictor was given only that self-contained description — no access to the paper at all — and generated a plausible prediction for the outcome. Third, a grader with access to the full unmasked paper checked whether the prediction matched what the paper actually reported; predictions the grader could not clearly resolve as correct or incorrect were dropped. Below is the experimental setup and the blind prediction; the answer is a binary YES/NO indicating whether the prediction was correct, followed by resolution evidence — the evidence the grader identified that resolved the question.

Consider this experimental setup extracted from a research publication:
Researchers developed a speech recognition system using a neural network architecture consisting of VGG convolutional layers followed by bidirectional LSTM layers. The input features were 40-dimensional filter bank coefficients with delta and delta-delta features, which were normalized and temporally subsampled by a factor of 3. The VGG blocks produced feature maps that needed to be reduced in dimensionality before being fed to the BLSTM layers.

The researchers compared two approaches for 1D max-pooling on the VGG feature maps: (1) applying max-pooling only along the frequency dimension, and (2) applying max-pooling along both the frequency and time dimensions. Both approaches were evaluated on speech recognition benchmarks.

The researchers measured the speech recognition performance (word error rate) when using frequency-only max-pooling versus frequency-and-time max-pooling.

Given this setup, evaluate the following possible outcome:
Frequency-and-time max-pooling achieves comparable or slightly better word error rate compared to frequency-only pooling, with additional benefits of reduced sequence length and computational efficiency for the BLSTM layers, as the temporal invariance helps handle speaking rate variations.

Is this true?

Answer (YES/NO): NO